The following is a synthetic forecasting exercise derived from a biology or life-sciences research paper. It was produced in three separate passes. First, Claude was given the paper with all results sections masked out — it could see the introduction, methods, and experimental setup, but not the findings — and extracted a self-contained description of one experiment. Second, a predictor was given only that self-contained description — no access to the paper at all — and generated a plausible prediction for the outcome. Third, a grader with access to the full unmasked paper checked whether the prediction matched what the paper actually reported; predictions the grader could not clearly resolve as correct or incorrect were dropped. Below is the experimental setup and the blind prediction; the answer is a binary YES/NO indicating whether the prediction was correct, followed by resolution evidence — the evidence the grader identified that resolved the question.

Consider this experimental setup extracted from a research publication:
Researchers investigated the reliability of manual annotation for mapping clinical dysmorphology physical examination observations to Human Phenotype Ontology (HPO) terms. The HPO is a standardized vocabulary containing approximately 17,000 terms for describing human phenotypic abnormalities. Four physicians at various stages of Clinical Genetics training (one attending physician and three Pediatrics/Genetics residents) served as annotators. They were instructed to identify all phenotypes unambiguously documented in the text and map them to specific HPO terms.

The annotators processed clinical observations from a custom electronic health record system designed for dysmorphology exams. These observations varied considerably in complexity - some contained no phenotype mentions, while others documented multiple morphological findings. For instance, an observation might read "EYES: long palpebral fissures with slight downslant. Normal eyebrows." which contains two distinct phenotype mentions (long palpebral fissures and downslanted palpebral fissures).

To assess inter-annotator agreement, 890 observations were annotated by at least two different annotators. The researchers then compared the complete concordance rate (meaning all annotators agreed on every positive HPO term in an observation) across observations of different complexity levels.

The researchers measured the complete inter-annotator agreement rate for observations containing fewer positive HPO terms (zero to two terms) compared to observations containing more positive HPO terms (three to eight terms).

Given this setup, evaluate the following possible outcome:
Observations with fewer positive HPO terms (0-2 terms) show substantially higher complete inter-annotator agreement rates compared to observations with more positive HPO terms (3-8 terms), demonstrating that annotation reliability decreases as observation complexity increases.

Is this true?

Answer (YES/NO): YES